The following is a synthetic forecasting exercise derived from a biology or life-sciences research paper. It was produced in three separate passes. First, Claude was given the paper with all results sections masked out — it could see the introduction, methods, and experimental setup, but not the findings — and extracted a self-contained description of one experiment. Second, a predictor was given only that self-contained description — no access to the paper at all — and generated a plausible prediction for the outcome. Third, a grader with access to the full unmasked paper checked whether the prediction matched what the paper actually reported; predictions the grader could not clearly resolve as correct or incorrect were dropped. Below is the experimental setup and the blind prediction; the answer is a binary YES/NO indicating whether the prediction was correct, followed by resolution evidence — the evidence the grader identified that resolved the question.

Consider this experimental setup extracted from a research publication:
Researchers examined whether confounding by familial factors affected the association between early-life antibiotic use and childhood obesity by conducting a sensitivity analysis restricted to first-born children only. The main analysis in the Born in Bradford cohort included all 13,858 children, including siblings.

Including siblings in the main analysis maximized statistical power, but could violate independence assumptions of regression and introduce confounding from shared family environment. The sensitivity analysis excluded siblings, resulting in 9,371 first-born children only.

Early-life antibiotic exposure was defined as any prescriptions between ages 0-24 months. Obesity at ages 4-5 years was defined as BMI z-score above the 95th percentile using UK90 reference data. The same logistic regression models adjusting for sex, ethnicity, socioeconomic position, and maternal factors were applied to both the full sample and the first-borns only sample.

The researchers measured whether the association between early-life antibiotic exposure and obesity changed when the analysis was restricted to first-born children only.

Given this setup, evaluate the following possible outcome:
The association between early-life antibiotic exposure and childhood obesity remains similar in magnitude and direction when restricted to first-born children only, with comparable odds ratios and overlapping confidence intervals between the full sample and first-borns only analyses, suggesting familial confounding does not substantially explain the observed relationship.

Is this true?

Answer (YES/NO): YES